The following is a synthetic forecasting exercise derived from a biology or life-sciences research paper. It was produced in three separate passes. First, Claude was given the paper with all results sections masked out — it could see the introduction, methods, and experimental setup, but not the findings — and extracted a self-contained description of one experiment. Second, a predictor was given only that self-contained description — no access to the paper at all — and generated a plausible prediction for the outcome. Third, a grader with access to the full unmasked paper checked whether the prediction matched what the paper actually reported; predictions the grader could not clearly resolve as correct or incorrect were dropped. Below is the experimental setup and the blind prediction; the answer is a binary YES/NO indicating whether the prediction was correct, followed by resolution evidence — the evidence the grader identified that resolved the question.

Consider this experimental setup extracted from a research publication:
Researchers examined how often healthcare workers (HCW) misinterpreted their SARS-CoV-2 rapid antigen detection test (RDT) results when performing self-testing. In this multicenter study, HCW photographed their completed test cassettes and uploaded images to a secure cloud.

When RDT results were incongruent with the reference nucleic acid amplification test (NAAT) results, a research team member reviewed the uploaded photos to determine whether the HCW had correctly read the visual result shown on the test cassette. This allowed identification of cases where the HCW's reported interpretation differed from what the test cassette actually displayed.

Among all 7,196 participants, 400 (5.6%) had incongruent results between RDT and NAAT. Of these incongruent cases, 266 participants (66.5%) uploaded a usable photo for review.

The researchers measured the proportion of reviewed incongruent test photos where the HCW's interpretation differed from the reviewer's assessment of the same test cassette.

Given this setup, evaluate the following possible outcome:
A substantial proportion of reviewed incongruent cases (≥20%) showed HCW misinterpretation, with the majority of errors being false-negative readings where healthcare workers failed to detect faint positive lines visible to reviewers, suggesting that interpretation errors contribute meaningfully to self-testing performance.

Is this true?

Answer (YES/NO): NO